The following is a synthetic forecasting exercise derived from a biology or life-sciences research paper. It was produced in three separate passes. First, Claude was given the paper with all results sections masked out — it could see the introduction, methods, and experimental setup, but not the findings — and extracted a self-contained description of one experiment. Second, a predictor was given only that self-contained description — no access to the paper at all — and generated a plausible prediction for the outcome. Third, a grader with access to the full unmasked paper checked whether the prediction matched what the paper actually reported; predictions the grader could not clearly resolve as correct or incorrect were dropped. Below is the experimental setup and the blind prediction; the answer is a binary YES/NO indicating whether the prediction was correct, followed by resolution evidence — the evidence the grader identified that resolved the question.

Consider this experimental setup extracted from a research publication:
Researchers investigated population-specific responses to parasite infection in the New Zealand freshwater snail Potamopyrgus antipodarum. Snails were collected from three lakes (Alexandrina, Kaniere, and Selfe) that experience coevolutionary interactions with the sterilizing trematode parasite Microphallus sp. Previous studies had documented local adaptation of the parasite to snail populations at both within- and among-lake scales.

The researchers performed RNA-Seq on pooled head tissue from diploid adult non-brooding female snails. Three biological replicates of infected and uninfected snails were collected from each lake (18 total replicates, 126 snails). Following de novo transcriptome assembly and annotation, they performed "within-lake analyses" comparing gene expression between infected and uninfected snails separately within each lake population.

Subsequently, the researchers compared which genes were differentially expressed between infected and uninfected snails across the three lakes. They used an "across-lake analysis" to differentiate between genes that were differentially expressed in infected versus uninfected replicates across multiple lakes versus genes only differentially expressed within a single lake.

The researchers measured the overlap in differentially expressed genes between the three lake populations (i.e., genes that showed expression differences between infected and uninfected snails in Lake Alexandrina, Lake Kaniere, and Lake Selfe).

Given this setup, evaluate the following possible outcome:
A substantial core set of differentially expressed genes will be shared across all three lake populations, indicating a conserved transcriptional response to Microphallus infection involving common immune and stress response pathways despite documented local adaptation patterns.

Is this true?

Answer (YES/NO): NO